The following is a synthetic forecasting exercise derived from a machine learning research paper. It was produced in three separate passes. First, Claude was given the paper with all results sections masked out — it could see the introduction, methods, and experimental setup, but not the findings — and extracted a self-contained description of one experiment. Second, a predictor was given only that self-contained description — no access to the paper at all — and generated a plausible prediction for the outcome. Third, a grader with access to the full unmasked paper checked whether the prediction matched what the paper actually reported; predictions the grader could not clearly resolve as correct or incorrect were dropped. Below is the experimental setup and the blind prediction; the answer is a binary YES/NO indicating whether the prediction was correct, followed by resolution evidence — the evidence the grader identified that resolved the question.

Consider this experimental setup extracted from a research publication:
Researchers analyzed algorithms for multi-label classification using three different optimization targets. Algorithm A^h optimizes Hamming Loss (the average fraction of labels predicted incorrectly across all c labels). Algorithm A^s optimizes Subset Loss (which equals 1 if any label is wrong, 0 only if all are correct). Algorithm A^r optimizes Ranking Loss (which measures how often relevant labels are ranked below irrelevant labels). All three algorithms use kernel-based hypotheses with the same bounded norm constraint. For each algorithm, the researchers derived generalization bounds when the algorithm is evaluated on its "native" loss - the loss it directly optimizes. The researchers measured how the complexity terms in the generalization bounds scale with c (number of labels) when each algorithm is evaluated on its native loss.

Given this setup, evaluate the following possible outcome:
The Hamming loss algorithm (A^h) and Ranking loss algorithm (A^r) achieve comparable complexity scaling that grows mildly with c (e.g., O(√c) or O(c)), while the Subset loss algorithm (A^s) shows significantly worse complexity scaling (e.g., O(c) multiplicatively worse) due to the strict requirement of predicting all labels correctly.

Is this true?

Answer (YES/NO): NO